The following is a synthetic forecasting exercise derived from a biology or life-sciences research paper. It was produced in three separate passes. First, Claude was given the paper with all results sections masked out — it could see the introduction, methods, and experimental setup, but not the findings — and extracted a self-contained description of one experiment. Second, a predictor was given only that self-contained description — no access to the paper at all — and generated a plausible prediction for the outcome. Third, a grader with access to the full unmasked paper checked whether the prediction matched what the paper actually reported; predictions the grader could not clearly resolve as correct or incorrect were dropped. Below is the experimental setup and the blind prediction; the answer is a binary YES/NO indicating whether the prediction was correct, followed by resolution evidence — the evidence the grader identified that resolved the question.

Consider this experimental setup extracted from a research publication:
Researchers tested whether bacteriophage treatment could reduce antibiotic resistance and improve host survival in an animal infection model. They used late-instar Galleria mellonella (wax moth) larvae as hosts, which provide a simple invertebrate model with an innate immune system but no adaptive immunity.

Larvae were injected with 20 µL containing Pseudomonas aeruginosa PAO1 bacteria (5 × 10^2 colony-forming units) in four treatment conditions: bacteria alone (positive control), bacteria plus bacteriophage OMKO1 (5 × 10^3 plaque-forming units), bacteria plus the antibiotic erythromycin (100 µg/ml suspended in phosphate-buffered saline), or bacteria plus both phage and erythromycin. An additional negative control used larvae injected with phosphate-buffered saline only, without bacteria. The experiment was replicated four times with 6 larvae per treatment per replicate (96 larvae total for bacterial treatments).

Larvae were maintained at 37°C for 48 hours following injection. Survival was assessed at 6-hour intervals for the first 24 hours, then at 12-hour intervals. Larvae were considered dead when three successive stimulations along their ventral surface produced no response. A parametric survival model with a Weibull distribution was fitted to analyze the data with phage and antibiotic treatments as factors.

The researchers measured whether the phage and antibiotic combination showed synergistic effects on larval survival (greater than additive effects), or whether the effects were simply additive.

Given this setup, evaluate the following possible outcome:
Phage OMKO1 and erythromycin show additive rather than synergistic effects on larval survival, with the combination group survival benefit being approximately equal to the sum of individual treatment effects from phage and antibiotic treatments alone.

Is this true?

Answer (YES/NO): YES